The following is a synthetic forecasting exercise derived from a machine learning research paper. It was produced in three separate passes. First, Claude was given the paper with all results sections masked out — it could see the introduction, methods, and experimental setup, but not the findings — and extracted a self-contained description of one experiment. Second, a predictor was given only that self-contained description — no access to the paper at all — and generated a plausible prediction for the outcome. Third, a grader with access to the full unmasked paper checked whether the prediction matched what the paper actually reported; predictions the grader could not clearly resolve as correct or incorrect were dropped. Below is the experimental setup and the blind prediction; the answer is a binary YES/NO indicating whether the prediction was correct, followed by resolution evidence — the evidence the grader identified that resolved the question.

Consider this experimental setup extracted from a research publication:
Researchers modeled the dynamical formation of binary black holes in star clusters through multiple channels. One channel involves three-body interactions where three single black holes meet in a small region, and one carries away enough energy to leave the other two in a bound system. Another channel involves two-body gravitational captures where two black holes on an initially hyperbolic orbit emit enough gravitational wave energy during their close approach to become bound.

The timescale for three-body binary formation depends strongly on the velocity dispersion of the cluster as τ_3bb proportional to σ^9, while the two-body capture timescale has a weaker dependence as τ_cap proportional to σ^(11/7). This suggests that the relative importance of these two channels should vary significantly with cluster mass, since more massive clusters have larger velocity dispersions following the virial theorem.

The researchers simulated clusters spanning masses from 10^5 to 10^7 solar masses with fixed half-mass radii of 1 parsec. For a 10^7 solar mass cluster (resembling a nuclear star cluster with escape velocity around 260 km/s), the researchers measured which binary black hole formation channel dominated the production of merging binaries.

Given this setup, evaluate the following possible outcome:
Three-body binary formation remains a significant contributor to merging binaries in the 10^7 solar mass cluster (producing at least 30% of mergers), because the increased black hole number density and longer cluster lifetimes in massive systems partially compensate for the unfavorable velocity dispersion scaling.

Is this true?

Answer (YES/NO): NO